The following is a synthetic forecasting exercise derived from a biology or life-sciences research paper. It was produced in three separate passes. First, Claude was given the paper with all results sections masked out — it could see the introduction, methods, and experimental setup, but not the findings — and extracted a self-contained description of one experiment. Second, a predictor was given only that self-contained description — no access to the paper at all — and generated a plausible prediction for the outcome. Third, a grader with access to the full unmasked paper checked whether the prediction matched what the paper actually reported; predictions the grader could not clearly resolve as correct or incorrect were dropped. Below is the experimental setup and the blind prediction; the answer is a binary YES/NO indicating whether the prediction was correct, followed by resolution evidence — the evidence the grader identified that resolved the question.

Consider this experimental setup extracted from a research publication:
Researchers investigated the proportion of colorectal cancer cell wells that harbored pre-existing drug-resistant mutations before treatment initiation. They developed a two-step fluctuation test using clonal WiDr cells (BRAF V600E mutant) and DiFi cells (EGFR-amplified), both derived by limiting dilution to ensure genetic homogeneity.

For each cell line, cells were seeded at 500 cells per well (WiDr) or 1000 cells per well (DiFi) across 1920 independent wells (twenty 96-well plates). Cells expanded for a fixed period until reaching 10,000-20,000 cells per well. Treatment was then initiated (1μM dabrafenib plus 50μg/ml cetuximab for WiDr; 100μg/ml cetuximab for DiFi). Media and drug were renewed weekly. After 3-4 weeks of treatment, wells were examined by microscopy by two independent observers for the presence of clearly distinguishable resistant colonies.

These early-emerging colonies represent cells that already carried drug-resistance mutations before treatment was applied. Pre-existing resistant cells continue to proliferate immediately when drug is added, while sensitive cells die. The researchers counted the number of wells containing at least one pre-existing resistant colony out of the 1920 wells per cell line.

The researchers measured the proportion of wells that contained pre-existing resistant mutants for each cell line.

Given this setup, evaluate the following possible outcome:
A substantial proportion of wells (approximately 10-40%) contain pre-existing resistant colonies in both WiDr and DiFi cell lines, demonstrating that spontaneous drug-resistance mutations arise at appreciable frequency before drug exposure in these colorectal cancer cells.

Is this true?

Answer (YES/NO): NO